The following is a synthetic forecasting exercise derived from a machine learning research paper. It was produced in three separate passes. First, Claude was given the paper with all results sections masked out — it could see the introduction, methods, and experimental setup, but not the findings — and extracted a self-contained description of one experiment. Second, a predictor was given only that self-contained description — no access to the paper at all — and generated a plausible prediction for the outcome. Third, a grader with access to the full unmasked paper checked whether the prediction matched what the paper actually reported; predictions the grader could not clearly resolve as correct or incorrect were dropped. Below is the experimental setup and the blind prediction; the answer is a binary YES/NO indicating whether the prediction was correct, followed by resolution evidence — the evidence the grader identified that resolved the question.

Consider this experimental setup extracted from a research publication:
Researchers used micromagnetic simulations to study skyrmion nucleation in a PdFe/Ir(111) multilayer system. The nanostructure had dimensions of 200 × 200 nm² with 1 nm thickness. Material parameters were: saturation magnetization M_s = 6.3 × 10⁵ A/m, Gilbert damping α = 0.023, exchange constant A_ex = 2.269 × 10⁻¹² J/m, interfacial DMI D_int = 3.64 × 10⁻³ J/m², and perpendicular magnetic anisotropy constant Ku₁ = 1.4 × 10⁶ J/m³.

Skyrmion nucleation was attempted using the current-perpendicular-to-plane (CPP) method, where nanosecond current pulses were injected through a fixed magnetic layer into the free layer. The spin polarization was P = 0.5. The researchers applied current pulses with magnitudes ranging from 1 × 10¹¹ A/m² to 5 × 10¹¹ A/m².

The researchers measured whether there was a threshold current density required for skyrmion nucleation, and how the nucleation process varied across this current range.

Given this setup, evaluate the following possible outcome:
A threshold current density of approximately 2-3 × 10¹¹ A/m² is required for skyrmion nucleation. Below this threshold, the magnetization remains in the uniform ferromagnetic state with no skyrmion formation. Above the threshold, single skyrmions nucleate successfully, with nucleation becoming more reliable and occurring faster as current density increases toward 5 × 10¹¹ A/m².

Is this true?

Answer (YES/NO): NO